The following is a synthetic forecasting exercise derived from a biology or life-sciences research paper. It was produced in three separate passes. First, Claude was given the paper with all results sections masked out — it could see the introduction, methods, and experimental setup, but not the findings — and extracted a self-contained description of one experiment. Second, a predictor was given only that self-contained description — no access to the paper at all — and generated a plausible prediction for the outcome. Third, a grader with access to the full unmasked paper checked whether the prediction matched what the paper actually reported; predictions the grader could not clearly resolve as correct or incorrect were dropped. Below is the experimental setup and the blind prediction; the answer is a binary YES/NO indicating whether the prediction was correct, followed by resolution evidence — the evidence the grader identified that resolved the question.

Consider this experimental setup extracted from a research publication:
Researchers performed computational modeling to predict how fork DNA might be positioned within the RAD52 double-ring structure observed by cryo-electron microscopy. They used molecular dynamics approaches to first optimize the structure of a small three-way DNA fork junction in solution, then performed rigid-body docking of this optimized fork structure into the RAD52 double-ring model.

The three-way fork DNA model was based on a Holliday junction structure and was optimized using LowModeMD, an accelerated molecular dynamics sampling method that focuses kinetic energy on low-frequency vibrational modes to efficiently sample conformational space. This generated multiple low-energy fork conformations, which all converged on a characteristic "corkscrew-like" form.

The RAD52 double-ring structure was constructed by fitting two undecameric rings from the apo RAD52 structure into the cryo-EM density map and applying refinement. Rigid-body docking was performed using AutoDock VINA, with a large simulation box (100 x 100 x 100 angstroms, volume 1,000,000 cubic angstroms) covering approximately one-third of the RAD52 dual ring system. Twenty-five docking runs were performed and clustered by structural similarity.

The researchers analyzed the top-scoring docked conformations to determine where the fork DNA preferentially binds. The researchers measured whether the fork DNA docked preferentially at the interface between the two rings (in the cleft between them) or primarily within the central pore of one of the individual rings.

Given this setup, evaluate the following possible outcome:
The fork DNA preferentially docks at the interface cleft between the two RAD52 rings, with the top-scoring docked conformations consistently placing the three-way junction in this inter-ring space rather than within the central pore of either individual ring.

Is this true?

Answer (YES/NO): YES